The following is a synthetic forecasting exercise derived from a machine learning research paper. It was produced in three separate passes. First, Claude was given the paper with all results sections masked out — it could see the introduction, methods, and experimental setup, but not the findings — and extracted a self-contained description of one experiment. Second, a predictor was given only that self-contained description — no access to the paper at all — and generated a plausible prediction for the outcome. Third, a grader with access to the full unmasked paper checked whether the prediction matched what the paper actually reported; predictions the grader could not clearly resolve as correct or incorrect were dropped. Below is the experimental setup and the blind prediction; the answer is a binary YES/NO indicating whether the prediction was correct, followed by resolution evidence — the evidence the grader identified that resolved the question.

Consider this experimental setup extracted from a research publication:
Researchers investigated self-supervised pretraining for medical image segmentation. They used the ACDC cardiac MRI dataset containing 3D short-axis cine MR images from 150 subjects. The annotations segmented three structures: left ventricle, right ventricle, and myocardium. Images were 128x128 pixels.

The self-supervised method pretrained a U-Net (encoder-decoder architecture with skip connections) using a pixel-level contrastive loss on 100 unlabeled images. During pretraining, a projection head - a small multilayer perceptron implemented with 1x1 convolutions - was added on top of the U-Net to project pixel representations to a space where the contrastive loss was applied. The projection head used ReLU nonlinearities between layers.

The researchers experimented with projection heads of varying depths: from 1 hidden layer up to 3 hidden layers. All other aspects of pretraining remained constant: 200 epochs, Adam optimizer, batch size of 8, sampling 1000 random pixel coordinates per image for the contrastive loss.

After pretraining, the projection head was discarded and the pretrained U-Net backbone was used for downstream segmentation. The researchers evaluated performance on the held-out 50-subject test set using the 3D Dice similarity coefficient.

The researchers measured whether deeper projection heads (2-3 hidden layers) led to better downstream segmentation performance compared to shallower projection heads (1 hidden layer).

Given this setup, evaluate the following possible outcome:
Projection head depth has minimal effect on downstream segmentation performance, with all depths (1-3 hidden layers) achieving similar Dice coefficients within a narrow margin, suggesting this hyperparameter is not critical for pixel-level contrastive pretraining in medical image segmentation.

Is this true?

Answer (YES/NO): YES